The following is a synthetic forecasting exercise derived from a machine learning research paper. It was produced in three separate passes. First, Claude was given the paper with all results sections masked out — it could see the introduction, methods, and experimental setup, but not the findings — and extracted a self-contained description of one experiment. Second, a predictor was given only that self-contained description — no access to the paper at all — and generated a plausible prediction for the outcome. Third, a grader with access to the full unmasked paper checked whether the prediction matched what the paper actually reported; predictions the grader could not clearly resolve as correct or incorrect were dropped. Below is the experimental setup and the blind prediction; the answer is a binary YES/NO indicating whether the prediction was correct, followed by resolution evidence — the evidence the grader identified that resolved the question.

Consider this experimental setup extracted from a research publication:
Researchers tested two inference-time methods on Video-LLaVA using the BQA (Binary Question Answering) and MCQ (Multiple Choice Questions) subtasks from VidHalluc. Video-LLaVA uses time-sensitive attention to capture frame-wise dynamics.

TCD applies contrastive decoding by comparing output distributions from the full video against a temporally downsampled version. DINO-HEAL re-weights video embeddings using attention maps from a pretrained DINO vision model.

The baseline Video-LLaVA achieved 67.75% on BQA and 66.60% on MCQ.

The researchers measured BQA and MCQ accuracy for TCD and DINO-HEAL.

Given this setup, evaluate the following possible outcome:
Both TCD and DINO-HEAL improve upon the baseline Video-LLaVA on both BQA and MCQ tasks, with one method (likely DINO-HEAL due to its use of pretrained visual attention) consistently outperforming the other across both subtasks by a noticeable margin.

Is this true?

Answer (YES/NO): NO